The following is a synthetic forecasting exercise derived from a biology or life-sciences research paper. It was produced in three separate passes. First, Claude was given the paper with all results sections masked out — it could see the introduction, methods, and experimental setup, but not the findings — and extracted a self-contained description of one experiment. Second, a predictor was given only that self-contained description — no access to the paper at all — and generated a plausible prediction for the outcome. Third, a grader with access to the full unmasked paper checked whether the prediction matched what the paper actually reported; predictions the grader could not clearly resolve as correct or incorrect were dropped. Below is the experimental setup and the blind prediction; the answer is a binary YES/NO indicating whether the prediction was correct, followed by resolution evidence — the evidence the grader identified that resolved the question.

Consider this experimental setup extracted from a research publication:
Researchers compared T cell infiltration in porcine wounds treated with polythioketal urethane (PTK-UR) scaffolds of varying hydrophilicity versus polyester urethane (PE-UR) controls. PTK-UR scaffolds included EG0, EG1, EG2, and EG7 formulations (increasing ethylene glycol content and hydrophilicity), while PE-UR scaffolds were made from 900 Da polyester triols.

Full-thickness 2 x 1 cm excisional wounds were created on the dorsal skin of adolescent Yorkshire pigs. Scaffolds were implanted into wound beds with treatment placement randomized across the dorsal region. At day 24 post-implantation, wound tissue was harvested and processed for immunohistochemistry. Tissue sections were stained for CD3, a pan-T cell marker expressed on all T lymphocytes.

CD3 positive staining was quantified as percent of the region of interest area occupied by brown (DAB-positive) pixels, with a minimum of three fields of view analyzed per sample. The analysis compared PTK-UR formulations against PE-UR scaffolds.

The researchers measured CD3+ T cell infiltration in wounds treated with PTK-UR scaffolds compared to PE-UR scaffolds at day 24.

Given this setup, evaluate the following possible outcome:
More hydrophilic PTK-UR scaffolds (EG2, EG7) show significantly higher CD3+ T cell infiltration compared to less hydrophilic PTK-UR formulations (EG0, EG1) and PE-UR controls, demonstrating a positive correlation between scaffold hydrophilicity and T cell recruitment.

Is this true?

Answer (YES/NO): NO